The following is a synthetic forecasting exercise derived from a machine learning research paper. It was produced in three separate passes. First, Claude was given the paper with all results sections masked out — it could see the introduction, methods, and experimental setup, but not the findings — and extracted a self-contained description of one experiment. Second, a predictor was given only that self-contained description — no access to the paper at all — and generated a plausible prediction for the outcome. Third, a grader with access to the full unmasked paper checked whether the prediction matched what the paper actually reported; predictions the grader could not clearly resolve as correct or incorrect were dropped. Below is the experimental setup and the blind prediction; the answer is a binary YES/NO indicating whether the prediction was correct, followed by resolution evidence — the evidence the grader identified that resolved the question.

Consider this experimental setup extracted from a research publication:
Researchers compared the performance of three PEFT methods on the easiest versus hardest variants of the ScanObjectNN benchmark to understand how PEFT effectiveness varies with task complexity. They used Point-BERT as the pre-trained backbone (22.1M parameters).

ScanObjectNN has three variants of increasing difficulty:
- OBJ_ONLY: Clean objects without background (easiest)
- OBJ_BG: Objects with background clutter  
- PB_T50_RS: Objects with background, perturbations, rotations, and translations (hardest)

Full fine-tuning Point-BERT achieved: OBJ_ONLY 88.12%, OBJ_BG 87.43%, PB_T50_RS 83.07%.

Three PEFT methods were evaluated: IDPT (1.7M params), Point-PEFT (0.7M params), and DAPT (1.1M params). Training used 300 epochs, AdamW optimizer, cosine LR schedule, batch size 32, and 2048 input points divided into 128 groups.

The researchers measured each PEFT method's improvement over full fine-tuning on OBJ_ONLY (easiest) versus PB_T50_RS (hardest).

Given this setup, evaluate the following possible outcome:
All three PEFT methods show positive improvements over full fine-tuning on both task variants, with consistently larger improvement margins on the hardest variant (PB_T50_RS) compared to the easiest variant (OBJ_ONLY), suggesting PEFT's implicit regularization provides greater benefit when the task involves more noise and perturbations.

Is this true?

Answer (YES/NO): YES